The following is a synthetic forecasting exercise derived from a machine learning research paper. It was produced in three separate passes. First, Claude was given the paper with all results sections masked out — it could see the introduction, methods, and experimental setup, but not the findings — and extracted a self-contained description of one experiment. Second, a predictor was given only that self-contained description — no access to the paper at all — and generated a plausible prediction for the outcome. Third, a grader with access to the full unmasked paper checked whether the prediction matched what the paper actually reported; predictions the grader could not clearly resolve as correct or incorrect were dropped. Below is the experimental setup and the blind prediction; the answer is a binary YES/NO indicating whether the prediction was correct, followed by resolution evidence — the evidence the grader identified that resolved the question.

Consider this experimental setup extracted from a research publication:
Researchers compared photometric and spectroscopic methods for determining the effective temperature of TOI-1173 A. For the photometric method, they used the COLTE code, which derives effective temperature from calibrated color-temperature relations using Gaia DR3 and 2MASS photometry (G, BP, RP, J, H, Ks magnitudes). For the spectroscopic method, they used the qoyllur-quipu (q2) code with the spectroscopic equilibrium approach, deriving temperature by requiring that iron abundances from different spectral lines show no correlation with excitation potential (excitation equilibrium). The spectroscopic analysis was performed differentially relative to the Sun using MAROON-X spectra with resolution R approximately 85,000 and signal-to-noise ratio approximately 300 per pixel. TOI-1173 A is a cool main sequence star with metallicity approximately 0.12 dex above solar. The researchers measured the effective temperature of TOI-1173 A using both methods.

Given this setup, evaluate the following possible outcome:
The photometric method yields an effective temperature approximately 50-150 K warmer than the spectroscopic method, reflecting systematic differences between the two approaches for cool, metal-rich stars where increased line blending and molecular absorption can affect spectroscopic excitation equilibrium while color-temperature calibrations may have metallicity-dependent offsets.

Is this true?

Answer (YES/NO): NO